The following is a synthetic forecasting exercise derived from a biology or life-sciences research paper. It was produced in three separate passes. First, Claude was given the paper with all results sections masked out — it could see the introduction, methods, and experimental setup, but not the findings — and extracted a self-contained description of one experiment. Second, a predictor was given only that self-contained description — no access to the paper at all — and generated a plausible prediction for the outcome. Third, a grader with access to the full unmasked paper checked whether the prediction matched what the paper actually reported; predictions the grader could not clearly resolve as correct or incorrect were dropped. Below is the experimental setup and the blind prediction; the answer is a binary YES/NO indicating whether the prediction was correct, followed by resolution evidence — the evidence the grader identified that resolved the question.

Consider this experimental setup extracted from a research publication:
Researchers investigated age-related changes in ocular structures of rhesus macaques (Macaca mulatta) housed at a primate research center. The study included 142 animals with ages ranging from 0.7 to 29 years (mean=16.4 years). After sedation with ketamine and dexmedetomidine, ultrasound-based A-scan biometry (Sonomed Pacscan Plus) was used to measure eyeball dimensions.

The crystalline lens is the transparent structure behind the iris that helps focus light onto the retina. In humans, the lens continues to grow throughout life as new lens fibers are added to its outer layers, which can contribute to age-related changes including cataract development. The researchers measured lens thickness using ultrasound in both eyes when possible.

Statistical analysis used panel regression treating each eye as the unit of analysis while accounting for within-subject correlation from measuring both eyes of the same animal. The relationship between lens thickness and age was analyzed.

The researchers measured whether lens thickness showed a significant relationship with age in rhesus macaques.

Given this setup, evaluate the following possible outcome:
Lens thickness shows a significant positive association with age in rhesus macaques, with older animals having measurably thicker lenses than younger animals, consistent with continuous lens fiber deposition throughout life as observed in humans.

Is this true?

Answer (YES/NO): NO